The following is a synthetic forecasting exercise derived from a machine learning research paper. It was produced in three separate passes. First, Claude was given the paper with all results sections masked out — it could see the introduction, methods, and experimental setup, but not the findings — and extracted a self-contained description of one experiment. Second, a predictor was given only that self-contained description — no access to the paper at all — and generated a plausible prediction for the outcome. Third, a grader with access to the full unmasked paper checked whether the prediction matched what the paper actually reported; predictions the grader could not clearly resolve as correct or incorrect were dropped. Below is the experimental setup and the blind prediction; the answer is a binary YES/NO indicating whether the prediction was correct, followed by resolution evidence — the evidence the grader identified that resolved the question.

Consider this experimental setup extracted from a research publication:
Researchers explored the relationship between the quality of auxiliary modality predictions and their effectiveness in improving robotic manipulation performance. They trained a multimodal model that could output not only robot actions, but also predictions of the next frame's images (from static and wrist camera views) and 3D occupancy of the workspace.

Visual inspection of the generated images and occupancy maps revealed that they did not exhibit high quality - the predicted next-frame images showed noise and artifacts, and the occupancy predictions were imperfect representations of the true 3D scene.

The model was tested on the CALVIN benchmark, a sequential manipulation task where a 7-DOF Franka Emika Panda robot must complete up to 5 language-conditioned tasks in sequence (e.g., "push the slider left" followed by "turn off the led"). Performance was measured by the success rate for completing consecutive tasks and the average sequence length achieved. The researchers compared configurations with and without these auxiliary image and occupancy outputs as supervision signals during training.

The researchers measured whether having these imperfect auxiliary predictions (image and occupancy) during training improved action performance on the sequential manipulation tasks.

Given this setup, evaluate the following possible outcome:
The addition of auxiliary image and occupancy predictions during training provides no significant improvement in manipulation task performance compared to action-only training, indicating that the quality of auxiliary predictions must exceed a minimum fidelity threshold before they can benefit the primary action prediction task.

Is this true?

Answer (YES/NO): NO